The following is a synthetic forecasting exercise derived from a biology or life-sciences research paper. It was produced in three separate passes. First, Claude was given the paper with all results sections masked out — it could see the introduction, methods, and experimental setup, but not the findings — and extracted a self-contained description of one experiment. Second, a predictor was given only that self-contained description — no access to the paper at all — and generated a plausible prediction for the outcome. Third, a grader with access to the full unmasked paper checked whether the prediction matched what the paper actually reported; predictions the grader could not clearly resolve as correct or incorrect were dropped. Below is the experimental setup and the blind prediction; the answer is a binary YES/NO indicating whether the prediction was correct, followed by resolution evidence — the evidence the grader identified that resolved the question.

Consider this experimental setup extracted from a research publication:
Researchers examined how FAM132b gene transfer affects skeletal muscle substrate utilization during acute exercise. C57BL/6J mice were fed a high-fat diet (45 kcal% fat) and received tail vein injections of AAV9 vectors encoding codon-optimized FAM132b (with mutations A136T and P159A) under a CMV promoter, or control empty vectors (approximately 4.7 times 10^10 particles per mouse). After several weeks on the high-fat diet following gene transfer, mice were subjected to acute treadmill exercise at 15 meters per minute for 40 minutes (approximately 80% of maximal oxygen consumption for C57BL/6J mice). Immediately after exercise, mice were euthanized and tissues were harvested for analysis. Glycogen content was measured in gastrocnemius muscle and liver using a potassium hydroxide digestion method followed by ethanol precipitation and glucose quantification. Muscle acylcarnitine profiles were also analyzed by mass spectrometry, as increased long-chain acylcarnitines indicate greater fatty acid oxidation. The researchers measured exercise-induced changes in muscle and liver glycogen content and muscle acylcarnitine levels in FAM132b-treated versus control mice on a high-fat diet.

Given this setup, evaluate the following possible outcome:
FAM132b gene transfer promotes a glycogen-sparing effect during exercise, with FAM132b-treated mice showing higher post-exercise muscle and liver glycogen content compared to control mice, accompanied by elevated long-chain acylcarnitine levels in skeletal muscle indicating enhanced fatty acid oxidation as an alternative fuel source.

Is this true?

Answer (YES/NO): YES